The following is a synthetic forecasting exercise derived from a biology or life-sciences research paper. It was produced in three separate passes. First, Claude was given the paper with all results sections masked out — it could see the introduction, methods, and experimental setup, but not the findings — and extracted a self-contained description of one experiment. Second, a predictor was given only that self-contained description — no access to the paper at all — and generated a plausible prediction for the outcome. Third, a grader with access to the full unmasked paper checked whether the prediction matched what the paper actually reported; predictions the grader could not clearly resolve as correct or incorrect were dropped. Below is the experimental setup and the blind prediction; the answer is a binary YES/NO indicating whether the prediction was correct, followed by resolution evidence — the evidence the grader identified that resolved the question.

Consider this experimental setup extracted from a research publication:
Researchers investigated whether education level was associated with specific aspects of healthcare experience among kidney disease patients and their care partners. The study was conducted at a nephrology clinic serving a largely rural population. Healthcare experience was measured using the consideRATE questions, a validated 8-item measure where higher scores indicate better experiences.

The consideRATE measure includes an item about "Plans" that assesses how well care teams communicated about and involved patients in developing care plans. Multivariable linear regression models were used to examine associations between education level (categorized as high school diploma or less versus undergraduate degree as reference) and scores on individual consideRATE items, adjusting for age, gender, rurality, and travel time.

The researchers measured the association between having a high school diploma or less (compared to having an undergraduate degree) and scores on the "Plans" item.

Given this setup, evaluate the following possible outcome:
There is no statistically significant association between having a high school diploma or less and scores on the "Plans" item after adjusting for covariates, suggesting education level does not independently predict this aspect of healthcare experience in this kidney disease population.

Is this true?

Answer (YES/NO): NO